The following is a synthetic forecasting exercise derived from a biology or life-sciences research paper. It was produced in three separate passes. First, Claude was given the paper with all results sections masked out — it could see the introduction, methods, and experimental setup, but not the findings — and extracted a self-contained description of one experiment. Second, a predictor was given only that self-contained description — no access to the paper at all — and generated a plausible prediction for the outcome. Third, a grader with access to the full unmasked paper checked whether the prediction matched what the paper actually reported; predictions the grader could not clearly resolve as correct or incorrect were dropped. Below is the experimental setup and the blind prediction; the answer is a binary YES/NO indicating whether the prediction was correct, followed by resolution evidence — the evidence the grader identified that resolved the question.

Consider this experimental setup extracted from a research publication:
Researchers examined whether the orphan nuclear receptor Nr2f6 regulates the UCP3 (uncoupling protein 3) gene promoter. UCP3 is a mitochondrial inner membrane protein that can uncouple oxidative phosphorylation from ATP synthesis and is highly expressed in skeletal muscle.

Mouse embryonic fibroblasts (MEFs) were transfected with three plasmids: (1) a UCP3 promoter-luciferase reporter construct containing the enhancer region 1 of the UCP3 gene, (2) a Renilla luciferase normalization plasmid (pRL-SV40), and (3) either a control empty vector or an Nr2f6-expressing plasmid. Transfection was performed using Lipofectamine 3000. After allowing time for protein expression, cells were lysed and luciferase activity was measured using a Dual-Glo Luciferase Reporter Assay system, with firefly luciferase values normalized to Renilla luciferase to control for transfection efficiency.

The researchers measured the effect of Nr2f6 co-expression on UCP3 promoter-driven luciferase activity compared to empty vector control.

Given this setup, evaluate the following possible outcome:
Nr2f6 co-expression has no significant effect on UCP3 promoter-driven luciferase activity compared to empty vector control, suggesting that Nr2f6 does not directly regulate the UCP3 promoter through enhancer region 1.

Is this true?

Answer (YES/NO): NO